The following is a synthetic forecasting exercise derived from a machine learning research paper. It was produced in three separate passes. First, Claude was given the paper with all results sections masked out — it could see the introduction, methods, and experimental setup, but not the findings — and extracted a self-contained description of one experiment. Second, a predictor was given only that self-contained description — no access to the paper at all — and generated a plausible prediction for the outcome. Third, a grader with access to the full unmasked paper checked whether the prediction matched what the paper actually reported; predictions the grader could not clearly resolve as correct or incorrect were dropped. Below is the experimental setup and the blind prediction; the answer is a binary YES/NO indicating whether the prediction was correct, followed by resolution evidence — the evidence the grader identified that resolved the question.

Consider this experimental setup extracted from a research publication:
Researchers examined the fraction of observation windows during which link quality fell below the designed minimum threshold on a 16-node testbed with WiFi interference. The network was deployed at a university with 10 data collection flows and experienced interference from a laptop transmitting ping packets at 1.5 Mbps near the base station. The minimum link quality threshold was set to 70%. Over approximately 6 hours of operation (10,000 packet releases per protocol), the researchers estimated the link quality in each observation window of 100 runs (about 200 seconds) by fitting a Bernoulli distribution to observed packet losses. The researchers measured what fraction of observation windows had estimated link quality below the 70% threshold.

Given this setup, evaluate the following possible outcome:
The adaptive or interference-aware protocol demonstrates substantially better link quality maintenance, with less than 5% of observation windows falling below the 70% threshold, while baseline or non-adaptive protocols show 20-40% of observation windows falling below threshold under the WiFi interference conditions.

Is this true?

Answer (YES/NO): NO